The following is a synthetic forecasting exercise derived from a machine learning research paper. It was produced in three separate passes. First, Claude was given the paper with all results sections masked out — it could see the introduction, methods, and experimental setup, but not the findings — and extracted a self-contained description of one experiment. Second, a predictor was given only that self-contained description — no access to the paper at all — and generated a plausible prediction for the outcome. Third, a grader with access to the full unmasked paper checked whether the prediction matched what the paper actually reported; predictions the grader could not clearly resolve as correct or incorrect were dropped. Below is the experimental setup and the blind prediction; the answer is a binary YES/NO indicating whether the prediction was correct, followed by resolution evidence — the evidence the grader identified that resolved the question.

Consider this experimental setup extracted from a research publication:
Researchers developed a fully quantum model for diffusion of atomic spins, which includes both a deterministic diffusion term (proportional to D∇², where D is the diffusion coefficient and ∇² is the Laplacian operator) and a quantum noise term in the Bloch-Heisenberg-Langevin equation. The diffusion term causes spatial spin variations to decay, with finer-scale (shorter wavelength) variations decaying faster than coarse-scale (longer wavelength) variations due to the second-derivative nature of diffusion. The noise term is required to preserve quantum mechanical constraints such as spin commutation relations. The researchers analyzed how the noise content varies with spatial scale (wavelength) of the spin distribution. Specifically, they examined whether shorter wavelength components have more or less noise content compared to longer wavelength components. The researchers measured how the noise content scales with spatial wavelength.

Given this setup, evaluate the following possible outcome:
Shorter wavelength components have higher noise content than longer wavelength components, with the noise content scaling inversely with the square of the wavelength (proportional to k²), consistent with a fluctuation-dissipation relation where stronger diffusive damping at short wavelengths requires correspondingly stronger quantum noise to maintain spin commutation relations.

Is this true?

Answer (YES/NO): YES